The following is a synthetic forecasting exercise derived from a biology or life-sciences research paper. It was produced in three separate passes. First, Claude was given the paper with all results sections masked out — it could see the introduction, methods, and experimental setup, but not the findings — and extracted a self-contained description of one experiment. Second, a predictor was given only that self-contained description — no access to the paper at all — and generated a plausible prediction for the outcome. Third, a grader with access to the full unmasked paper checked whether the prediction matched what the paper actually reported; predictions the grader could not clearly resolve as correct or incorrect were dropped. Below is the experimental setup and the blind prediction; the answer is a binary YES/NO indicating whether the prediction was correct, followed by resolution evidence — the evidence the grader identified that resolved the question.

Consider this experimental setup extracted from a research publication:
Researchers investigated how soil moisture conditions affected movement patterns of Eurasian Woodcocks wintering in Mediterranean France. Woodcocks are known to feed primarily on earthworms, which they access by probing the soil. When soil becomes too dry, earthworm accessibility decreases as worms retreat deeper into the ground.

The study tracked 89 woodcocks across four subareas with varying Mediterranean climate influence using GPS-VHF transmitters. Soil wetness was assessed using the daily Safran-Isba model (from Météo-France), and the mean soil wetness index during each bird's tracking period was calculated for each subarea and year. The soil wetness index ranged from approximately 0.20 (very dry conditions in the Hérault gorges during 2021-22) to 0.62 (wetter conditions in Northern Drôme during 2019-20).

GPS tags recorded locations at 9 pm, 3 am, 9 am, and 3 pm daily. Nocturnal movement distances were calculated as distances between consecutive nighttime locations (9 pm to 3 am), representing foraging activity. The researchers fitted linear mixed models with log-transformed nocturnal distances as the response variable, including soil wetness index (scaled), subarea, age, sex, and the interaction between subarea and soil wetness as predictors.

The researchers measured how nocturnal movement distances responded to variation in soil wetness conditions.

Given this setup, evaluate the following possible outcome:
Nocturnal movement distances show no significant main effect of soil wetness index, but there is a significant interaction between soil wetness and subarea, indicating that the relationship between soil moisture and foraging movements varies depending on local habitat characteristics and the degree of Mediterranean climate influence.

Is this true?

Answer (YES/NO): NO